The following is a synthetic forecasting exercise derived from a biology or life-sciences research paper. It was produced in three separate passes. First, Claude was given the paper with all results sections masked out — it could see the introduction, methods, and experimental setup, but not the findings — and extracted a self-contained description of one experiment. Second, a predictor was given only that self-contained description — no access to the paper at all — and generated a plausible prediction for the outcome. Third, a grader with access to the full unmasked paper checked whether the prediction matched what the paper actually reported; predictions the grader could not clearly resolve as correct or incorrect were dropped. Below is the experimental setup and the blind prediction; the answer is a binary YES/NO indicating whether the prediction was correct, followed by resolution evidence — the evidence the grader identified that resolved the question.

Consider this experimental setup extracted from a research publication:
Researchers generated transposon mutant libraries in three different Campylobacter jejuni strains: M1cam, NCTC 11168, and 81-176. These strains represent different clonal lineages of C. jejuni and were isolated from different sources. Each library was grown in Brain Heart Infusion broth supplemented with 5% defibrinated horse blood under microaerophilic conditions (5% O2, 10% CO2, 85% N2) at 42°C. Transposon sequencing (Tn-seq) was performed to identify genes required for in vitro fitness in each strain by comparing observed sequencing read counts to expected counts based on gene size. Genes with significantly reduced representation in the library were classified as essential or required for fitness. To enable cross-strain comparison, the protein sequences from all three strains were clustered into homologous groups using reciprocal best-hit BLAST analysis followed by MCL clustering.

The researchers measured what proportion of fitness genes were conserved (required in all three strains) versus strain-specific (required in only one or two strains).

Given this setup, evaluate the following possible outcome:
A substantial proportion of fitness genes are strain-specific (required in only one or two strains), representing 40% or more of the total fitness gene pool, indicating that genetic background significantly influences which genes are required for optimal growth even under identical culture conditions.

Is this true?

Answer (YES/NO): NO